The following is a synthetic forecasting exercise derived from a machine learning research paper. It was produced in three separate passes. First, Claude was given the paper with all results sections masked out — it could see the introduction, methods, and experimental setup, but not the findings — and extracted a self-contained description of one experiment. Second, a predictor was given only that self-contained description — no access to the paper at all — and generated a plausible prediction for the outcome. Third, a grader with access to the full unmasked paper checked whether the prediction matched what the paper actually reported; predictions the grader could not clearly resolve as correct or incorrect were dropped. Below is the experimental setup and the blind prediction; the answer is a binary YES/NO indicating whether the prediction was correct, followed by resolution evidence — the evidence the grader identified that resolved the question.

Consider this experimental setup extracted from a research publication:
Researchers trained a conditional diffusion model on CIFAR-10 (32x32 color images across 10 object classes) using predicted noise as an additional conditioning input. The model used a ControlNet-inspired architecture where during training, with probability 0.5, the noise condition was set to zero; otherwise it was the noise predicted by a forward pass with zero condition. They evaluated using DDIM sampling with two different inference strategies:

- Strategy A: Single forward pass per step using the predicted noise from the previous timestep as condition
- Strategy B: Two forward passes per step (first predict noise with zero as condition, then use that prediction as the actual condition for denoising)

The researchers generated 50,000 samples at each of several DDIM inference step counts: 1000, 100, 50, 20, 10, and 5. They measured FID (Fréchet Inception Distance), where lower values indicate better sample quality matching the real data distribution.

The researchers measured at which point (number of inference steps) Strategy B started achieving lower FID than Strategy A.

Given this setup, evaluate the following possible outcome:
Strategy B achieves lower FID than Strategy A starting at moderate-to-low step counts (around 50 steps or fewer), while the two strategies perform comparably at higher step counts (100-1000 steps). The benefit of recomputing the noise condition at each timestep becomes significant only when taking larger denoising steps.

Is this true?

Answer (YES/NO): NO